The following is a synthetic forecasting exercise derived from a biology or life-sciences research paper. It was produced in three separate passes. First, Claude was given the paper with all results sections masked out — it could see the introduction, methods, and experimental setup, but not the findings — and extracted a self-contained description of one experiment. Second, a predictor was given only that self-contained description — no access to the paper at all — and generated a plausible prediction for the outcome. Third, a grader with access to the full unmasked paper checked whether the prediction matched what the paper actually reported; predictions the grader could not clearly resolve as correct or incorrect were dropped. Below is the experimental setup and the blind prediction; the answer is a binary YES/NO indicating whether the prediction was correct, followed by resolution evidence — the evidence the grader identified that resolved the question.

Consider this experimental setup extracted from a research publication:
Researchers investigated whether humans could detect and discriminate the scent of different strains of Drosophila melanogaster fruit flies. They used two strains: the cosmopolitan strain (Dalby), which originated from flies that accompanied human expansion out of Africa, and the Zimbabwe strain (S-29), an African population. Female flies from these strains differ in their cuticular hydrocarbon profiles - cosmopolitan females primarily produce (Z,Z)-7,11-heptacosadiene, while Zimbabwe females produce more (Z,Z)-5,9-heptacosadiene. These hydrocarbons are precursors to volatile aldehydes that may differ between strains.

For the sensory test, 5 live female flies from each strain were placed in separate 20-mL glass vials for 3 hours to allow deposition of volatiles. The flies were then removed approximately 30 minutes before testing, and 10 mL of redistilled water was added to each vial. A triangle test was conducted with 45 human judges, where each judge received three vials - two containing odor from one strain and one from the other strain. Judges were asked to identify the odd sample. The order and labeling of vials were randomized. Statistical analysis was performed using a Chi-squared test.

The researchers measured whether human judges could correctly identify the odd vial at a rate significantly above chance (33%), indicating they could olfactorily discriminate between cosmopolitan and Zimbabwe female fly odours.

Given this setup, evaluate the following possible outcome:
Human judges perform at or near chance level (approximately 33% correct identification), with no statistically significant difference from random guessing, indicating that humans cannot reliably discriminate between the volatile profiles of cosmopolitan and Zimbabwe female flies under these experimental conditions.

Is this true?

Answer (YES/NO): NO